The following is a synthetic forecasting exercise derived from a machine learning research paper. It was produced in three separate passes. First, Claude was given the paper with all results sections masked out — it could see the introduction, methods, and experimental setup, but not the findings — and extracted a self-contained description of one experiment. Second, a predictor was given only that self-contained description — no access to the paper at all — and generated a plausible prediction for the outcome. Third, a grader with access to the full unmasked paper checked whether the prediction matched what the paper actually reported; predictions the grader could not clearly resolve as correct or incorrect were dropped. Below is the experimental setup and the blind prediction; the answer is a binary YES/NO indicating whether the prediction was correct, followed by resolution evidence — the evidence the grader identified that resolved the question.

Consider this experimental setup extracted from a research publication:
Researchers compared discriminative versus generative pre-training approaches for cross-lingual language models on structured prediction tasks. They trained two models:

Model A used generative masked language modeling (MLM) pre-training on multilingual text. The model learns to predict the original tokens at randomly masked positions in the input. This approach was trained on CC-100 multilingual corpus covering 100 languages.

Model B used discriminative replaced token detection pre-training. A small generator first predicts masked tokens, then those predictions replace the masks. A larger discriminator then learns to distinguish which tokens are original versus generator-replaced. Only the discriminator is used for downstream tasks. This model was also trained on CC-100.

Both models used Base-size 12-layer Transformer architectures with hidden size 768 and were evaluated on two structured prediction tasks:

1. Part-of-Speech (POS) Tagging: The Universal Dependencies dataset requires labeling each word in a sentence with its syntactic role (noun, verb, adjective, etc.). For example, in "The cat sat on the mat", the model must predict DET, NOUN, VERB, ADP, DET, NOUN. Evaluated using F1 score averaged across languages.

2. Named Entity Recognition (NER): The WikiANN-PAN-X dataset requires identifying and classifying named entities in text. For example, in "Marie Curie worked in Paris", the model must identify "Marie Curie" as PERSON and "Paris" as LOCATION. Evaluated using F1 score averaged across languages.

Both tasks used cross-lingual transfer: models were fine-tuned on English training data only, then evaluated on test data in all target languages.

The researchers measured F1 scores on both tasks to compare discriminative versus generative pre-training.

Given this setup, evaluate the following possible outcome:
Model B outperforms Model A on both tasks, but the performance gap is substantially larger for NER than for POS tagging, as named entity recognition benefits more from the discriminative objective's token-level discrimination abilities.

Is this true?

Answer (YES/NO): NO